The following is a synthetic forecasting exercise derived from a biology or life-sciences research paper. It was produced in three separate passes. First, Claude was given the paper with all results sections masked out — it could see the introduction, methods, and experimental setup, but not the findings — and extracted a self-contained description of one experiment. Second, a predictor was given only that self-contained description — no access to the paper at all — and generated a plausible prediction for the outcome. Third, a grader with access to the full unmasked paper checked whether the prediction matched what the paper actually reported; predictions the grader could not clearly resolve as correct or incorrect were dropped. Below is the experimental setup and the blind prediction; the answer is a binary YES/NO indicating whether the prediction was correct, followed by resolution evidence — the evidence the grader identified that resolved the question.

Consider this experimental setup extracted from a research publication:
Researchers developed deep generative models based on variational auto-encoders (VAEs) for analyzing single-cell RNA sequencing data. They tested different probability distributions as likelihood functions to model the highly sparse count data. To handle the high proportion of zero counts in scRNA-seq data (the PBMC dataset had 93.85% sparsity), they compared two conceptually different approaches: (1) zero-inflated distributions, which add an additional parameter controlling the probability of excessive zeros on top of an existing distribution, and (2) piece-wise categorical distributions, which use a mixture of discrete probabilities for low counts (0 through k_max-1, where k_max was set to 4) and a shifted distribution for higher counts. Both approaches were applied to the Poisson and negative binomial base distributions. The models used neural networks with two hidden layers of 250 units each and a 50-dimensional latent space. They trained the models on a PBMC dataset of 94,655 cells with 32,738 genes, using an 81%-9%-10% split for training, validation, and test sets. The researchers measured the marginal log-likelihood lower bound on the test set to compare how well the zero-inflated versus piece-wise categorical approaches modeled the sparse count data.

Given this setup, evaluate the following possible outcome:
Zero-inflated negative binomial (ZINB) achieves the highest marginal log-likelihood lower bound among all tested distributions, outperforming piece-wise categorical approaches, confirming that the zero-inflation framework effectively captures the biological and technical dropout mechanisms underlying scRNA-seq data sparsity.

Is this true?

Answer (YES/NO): NO